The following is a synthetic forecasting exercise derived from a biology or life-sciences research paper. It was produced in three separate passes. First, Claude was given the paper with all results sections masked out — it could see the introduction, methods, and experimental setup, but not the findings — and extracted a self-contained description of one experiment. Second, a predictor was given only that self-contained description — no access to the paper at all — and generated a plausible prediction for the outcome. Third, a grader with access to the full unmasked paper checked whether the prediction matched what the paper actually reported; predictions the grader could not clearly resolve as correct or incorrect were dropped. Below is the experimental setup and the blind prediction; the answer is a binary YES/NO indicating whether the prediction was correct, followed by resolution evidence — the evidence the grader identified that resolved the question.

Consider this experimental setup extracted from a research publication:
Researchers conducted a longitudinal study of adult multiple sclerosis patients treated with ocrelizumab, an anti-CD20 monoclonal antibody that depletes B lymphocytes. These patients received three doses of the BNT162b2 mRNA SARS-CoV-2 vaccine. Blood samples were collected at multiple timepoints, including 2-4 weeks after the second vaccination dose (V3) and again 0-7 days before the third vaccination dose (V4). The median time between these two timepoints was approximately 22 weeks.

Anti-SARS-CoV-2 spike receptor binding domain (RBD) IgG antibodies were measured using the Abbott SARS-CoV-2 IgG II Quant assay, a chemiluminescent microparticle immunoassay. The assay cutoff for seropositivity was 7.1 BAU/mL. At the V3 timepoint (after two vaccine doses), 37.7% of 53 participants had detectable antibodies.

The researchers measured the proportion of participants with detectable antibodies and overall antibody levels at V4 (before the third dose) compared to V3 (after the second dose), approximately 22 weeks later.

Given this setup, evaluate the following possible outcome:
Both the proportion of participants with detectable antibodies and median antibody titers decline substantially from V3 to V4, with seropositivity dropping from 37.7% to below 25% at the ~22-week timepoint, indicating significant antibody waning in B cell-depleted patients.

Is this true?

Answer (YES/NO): YES